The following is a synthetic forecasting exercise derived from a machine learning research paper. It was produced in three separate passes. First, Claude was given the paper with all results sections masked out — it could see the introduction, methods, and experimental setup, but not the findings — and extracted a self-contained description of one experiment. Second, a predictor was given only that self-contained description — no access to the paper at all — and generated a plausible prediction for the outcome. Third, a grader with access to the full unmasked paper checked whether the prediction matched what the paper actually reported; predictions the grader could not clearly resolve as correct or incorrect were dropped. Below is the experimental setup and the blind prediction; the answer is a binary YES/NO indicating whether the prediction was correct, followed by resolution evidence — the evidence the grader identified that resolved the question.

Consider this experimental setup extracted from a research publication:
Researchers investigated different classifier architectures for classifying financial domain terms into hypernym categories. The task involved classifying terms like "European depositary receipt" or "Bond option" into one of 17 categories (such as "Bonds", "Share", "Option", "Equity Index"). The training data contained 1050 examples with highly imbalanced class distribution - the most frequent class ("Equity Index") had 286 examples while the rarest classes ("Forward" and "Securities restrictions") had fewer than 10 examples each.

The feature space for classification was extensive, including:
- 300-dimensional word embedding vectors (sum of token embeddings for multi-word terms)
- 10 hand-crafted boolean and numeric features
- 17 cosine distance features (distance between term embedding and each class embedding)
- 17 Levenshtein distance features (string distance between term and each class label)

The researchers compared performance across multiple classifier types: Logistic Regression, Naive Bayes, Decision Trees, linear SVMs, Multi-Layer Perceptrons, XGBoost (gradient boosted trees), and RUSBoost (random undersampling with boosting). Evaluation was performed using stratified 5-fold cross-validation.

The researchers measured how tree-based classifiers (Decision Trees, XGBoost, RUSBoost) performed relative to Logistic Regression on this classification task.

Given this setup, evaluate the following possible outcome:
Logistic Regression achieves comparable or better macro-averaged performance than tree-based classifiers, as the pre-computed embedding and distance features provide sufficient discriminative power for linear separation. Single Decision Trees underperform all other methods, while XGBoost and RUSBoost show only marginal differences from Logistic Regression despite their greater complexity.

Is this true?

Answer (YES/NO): NO